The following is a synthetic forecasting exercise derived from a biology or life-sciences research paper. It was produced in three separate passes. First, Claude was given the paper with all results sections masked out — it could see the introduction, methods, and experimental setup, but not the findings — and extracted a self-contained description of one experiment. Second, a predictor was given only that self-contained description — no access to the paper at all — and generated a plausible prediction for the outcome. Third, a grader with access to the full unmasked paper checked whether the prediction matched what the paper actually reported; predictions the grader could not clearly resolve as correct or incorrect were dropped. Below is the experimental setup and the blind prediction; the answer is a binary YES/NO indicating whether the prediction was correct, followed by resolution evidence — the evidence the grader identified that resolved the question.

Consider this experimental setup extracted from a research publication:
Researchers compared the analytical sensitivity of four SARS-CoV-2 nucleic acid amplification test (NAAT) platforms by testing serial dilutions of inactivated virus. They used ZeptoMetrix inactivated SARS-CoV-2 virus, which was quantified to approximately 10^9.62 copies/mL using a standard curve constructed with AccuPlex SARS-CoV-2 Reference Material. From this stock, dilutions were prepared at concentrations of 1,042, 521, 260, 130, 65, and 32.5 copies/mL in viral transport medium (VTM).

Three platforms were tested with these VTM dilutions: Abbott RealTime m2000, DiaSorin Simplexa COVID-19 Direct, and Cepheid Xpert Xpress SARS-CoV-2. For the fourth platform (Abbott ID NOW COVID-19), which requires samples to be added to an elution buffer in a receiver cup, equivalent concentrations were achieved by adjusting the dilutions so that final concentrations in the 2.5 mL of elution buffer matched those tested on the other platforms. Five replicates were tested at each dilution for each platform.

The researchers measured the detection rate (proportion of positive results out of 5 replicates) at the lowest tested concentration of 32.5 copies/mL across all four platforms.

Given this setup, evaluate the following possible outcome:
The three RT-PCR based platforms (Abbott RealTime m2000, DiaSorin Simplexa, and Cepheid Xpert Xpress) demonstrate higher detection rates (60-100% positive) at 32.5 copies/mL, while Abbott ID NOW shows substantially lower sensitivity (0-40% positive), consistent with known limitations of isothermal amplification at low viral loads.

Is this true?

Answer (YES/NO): NO